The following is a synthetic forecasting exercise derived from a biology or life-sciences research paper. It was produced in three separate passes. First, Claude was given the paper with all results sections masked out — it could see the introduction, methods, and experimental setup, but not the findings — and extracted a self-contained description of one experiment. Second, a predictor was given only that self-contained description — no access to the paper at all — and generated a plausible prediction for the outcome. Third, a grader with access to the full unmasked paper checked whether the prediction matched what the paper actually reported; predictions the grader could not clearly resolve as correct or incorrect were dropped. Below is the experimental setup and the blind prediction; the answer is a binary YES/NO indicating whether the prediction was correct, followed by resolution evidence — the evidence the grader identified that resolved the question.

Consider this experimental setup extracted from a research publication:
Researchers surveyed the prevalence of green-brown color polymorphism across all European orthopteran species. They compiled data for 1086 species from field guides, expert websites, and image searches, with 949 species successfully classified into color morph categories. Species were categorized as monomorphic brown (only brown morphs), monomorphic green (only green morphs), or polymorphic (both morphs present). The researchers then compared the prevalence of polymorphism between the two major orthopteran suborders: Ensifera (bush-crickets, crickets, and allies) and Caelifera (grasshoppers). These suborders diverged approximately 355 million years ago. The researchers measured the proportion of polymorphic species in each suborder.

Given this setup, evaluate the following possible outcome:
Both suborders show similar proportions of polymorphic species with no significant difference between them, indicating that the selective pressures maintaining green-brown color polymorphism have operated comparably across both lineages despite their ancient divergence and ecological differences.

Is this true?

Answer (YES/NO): YES